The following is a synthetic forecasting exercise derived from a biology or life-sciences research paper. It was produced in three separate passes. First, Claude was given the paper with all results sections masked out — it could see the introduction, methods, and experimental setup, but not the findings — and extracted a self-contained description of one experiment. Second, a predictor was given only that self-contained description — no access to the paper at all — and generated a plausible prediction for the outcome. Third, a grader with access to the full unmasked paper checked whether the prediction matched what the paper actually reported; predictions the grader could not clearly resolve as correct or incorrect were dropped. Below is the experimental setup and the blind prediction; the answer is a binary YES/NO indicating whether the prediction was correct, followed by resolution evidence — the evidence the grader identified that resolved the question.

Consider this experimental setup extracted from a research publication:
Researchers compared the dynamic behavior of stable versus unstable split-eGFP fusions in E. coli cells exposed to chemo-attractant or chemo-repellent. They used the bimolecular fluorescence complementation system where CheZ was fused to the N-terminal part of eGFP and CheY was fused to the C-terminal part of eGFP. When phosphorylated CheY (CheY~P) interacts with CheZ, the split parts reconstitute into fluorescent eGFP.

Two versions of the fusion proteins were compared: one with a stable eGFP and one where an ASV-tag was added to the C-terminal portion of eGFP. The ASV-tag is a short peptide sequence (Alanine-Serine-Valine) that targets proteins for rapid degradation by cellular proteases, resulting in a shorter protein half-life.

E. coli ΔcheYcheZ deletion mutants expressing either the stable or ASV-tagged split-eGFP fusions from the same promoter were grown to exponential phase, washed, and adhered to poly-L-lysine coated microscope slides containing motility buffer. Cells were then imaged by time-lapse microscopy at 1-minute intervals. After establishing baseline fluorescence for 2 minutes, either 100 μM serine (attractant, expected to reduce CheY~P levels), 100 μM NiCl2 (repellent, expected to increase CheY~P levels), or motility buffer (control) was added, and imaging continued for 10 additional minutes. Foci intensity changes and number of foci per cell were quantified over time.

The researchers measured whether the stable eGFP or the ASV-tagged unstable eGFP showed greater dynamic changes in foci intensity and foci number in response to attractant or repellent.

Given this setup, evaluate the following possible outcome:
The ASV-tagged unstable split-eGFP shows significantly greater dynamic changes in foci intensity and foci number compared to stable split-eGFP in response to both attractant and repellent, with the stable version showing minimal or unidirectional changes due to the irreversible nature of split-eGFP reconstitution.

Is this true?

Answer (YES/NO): NO